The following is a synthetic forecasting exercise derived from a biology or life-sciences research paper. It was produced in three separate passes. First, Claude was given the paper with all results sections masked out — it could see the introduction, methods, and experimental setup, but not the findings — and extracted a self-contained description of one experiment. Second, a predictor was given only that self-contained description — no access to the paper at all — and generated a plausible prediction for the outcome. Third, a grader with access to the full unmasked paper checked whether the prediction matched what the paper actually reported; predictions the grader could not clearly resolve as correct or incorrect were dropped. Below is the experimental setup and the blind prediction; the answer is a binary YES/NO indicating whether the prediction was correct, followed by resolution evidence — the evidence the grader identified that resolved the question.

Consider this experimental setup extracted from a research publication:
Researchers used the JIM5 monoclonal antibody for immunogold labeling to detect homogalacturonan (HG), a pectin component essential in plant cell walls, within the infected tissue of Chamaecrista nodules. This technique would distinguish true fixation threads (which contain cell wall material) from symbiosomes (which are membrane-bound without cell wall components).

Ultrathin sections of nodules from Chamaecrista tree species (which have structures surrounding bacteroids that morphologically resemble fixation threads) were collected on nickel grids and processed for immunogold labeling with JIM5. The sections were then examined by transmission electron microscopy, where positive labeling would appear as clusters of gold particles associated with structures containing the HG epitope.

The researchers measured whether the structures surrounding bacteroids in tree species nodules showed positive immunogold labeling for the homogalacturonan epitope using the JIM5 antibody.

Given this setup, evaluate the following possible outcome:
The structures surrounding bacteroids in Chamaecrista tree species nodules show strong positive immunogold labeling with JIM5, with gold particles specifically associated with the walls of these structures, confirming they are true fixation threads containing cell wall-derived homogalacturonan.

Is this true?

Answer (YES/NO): YES